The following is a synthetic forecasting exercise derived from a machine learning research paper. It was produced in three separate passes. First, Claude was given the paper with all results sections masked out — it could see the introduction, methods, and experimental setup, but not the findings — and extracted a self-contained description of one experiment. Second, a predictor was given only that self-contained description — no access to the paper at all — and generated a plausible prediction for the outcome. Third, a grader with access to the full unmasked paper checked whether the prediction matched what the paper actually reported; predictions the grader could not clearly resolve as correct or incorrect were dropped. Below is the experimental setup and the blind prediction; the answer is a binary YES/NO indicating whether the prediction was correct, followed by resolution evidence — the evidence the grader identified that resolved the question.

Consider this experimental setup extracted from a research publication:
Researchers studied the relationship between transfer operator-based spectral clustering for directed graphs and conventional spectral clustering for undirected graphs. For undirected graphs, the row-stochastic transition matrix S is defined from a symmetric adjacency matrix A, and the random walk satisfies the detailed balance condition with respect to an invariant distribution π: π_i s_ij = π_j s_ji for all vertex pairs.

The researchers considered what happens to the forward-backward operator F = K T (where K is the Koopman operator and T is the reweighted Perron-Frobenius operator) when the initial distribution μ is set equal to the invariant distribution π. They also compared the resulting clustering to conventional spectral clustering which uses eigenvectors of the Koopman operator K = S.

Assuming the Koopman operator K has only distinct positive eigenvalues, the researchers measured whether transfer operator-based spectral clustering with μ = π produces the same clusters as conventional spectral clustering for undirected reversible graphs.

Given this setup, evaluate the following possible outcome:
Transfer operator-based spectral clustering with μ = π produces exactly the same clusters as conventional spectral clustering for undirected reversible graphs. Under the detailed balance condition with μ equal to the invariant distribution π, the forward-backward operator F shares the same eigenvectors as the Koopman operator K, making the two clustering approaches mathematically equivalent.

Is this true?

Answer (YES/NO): YES